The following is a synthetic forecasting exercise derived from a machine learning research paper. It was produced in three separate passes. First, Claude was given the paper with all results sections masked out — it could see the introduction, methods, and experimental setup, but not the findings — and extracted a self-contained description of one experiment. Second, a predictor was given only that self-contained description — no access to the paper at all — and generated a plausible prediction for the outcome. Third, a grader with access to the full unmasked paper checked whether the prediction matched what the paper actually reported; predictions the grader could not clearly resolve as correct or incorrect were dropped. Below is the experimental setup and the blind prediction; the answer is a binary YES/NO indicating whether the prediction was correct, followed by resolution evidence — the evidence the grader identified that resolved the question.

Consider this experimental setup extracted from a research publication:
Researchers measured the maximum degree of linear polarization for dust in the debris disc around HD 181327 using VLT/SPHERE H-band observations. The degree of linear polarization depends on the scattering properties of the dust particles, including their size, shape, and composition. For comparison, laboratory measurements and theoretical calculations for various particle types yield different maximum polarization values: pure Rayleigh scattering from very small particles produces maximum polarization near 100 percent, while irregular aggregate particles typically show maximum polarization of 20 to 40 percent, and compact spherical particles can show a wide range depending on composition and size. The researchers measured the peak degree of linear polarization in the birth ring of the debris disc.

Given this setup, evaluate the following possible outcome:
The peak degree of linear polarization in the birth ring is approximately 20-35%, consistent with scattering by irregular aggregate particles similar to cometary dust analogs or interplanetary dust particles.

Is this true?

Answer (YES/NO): YES